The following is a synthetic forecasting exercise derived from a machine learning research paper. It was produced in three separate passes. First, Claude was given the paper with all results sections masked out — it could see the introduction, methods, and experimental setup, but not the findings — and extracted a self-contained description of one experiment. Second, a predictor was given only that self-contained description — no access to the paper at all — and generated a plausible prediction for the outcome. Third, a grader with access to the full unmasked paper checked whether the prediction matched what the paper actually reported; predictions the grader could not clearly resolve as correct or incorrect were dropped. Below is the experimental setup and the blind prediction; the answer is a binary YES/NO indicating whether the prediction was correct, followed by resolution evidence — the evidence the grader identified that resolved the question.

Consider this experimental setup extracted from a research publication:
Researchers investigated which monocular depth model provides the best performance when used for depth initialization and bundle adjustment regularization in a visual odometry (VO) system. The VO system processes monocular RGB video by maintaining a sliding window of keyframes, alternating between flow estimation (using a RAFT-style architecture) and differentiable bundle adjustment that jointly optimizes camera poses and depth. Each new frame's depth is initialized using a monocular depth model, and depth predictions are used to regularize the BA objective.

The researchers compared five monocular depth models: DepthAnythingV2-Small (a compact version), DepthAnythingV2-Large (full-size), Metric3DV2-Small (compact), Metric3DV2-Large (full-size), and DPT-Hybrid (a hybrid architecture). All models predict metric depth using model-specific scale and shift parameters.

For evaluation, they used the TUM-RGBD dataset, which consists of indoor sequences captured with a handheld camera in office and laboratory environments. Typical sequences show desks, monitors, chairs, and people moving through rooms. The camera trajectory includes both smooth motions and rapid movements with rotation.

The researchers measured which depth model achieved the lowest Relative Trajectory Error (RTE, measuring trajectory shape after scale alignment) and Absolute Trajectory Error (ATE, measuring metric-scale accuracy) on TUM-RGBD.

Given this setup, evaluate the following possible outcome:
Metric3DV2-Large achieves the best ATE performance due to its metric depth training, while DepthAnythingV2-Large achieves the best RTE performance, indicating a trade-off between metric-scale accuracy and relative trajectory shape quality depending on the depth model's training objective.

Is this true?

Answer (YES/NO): NO